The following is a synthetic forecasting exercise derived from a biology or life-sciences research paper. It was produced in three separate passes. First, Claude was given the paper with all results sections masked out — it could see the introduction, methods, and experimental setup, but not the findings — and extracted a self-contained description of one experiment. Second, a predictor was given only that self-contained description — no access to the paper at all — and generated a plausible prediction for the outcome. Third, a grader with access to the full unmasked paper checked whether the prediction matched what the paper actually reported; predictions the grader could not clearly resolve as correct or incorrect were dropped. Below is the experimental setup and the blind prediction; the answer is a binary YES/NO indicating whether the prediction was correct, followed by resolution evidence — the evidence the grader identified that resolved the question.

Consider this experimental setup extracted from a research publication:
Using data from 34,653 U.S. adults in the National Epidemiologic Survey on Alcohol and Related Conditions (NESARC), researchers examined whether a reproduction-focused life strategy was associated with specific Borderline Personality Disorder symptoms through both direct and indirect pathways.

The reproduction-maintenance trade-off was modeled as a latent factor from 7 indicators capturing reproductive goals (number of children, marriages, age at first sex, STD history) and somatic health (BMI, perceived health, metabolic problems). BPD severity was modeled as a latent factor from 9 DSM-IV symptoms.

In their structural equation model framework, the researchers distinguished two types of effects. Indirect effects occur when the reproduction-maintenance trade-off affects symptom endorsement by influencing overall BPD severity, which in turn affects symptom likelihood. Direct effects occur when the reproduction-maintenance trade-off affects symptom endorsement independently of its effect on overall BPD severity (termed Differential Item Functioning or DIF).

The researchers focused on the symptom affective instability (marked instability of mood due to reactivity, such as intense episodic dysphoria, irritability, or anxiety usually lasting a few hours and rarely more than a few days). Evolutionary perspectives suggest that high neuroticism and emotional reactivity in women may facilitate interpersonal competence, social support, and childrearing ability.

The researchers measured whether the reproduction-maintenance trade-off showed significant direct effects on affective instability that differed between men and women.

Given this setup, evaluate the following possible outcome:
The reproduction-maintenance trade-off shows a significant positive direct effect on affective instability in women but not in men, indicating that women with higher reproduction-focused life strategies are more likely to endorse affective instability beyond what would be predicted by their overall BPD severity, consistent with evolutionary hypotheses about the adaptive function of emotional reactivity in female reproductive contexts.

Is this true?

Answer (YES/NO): YES